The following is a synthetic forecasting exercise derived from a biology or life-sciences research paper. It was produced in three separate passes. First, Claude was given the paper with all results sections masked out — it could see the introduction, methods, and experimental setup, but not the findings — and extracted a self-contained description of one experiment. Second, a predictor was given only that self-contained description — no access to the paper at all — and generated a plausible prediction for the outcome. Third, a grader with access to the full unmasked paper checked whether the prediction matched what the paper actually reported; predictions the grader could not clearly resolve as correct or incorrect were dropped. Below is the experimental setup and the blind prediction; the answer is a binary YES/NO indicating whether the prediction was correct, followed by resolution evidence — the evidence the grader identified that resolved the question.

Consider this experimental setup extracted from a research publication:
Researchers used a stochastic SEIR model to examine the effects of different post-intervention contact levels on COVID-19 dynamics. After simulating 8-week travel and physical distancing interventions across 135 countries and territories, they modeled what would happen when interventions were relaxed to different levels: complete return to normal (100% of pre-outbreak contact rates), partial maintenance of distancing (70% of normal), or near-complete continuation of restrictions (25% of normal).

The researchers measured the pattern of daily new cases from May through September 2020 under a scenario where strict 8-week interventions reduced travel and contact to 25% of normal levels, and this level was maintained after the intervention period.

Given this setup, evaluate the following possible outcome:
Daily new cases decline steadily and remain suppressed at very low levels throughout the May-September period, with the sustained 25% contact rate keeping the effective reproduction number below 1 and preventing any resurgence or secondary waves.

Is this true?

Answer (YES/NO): NO